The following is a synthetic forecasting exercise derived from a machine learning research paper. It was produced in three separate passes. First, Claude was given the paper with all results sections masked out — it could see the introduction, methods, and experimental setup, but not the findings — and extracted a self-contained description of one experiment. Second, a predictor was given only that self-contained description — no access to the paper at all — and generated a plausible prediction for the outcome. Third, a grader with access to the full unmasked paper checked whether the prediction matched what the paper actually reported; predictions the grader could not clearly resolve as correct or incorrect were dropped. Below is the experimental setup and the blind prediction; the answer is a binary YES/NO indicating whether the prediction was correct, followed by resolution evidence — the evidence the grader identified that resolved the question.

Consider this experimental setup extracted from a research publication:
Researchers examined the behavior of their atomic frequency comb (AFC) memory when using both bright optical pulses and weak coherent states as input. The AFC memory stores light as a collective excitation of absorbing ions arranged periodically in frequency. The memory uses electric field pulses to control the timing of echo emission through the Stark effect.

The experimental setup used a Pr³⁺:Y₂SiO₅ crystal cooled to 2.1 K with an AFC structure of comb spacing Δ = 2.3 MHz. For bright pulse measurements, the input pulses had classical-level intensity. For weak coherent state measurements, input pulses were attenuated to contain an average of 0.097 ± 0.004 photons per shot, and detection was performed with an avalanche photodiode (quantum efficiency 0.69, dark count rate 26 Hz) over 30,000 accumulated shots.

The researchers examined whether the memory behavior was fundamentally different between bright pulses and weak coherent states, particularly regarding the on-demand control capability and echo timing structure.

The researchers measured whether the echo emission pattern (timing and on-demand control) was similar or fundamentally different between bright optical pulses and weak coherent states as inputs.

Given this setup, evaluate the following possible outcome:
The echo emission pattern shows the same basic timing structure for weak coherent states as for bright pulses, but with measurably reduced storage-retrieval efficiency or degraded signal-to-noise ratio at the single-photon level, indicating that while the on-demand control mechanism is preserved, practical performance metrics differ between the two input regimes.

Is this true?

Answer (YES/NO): NO